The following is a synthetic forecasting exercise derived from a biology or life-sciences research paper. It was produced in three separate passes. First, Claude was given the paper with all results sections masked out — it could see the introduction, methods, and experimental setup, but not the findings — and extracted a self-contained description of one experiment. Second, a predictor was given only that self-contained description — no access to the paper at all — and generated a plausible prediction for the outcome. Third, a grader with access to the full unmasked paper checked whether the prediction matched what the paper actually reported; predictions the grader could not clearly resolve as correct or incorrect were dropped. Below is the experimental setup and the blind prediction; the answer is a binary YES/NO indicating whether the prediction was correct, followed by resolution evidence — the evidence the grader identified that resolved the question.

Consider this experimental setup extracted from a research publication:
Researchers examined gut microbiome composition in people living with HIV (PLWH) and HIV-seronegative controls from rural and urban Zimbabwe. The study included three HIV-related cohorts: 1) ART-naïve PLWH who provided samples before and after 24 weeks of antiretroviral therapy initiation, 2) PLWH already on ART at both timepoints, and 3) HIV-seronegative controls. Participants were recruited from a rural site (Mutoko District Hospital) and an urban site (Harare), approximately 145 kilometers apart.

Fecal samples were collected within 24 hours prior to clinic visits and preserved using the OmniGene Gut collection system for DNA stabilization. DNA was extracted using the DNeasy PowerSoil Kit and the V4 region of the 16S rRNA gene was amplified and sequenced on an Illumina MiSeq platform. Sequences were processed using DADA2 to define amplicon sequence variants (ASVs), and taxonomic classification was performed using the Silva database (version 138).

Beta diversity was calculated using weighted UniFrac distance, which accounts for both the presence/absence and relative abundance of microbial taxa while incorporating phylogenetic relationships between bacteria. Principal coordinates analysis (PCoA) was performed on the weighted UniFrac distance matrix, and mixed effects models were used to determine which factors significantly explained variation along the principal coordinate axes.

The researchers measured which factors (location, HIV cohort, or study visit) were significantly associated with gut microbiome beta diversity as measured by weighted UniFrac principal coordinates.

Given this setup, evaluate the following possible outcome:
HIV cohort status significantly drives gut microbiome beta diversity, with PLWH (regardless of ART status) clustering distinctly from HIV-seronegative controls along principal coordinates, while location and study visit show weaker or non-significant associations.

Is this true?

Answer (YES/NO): NO